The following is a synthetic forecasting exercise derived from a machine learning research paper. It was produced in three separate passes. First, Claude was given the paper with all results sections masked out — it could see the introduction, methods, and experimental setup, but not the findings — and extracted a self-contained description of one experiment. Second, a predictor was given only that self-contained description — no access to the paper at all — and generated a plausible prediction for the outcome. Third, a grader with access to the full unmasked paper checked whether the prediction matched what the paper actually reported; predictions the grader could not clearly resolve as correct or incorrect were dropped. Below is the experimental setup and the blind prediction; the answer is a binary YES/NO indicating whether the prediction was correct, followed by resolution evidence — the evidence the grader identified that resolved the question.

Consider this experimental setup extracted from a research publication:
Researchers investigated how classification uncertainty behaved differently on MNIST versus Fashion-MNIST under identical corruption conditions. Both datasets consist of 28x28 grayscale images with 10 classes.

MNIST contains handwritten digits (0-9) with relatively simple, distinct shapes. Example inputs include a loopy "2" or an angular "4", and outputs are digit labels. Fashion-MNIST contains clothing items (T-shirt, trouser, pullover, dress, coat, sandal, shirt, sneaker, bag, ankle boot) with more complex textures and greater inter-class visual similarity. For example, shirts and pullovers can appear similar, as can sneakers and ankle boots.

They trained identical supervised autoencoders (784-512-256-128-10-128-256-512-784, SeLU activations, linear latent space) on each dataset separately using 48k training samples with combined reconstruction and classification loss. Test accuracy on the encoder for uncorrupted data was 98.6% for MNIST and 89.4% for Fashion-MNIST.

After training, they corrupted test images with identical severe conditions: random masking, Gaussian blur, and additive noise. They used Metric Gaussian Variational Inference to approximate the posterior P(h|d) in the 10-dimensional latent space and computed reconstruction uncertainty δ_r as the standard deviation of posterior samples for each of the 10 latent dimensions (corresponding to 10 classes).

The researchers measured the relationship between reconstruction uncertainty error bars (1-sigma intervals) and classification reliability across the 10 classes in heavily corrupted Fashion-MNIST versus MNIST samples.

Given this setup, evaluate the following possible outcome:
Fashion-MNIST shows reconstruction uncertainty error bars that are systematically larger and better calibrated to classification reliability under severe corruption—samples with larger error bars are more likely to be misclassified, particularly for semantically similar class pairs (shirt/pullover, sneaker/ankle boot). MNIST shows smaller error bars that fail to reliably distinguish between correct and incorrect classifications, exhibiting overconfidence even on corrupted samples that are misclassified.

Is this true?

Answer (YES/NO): NO